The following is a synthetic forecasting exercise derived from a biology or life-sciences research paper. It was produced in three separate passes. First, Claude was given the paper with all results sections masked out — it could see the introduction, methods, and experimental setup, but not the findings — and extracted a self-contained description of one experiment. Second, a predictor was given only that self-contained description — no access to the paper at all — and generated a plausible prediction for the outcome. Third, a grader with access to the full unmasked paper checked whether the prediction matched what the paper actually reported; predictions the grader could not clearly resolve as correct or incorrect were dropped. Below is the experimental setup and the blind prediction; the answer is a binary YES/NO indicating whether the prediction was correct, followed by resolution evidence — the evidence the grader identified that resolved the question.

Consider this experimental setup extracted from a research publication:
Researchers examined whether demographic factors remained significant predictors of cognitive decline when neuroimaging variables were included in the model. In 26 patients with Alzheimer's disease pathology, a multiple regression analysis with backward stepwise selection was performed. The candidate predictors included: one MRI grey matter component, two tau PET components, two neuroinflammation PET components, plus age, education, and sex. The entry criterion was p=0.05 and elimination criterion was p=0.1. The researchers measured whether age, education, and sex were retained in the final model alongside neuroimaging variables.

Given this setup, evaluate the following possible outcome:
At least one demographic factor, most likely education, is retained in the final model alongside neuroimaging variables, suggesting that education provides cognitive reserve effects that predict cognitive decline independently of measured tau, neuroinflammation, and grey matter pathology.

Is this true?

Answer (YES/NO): NO